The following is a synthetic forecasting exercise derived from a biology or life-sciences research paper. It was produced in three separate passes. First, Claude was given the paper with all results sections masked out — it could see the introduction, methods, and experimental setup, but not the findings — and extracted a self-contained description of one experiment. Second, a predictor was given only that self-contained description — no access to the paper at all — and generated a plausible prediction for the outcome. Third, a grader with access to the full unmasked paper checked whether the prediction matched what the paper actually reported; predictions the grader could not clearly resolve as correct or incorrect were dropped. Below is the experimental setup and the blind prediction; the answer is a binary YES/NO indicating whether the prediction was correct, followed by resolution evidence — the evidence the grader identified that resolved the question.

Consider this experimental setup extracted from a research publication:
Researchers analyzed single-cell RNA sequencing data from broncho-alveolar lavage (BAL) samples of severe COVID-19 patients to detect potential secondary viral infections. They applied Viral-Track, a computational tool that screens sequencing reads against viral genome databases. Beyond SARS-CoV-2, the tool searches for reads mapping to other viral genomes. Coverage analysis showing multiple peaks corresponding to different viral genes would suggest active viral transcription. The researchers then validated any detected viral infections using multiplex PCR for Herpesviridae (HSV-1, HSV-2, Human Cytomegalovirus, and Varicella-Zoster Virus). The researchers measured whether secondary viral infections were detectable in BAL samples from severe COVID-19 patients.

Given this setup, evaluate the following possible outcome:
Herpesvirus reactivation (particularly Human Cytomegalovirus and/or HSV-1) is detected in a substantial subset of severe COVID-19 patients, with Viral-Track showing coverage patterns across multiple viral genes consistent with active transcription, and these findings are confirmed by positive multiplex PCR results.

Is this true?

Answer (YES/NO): NO